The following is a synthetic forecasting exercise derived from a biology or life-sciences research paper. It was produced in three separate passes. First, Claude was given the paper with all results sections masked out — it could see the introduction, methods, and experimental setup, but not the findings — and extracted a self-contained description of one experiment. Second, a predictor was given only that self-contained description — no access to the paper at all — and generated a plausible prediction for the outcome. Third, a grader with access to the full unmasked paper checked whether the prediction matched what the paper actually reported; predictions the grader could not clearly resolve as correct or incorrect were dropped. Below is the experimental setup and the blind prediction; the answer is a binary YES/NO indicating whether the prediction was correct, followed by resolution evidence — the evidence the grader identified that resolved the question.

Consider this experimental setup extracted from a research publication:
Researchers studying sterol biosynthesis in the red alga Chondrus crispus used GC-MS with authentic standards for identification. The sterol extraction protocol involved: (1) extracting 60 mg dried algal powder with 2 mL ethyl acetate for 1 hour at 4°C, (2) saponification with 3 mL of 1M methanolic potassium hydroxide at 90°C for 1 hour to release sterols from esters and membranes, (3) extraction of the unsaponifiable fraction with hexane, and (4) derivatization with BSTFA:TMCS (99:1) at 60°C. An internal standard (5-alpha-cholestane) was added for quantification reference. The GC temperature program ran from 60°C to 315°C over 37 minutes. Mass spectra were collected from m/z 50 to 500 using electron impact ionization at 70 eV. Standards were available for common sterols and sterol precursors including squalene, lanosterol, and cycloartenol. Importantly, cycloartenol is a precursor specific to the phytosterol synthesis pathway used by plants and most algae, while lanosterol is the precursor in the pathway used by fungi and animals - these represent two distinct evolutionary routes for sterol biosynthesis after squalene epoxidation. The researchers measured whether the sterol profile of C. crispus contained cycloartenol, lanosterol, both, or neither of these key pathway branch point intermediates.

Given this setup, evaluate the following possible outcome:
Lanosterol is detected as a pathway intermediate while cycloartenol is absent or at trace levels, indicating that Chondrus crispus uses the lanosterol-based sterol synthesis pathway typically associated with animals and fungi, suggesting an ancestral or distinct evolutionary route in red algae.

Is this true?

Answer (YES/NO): NO